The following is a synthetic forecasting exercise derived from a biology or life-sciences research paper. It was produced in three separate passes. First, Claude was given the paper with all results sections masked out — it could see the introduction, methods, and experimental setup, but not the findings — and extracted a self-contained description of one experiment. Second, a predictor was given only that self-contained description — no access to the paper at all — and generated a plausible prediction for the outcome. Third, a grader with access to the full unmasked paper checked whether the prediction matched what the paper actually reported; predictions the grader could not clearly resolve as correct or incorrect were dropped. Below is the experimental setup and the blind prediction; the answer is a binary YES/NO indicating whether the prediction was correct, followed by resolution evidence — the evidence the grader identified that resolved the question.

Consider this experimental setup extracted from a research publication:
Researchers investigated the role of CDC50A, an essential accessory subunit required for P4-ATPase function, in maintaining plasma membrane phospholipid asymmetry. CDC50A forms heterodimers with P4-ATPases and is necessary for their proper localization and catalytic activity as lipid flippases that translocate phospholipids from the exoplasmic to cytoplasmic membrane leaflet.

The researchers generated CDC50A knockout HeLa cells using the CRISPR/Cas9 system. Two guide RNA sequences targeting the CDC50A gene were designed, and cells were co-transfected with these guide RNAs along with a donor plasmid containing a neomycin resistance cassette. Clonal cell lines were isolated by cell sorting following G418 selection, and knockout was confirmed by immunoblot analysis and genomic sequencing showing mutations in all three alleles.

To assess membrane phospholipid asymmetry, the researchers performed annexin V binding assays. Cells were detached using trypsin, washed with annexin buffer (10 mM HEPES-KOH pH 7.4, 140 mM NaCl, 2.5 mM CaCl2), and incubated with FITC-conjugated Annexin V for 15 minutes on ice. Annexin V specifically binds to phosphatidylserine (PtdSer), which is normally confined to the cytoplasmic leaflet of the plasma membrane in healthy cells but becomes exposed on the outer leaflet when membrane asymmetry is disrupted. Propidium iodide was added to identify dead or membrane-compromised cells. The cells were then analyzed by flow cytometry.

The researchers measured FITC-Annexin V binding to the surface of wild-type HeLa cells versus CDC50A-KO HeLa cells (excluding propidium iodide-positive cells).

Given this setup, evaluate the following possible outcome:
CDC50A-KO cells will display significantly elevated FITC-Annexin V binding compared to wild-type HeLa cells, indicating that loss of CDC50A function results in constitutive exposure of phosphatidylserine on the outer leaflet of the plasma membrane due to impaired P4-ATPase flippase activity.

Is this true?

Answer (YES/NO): YES